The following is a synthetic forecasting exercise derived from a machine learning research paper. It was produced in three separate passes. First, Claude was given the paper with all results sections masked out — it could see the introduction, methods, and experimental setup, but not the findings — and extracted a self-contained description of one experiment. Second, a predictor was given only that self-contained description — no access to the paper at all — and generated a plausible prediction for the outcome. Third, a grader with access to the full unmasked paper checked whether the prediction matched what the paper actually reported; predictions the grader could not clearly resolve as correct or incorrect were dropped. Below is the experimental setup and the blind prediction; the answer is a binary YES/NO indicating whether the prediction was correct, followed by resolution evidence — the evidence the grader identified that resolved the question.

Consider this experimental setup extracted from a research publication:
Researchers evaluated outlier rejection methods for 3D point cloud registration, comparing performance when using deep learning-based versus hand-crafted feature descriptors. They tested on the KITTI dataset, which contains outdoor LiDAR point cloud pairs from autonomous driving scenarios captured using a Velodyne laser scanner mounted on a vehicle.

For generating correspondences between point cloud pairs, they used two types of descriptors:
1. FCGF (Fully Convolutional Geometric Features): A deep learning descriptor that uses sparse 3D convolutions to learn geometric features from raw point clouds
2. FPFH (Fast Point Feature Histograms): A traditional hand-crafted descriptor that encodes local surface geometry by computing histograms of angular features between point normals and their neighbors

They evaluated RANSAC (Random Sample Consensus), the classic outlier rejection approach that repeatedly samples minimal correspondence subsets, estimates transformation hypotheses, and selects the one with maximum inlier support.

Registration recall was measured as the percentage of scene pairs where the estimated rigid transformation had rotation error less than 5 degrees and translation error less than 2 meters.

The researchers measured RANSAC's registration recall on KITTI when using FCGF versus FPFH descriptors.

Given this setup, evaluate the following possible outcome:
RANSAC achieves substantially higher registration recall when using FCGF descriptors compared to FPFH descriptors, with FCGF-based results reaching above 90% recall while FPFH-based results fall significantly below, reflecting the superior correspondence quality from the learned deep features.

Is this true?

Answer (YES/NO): NO